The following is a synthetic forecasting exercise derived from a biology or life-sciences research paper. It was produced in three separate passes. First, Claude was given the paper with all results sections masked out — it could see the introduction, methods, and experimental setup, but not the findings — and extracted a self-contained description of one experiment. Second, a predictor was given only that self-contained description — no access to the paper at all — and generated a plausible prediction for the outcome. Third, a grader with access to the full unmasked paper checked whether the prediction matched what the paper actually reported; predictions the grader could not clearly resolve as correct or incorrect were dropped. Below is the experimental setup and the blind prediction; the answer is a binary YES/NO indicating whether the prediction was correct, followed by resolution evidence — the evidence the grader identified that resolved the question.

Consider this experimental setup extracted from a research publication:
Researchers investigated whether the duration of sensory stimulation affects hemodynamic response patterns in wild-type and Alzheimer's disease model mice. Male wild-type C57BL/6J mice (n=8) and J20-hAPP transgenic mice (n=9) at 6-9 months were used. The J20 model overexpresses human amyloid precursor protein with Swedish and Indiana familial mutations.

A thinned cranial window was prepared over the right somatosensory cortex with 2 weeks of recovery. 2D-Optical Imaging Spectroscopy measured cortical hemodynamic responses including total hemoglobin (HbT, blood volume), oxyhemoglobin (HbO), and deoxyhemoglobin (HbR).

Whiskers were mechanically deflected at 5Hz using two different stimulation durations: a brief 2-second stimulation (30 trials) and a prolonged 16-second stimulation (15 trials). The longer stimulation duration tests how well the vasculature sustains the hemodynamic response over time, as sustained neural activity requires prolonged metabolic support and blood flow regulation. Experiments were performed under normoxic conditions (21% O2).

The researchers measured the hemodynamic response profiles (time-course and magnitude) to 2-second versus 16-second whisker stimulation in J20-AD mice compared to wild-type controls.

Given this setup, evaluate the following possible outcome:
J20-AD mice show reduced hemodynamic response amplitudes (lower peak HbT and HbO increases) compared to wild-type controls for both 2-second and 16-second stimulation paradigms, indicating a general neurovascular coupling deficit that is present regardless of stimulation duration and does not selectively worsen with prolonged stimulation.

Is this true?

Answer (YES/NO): NO